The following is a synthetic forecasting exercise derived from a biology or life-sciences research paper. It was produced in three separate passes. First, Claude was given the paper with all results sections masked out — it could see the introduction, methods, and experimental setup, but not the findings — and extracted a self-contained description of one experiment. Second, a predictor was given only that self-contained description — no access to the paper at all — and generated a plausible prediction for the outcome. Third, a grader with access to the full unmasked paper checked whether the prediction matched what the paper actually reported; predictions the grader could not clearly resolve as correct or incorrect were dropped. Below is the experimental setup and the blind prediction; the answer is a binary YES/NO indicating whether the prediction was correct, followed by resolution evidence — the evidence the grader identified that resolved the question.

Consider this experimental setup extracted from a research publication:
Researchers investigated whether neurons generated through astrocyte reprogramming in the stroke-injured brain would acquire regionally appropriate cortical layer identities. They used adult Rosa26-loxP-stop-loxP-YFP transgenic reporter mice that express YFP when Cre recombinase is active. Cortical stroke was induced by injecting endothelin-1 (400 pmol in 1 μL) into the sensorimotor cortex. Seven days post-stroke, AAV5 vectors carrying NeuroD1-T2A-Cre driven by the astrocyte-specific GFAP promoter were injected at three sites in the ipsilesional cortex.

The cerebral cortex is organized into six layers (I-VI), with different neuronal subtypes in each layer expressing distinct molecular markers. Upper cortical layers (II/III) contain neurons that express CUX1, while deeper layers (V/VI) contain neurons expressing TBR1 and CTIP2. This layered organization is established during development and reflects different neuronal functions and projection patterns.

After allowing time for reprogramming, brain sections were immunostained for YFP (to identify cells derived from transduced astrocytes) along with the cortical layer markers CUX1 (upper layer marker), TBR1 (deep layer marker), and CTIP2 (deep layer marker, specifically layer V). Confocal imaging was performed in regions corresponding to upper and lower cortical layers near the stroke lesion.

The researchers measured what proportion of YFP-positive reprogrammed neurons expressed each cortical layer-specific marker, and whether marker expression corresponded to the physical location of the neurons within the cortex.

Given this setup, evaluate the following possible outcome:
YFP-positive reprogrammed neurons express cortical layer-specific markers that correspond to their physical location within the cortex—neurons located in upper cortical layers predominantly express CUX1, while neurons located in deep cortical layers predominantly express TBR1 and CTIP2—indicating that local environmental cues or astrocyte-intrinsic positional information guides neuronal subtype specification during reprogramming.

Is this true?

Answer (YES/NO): YES